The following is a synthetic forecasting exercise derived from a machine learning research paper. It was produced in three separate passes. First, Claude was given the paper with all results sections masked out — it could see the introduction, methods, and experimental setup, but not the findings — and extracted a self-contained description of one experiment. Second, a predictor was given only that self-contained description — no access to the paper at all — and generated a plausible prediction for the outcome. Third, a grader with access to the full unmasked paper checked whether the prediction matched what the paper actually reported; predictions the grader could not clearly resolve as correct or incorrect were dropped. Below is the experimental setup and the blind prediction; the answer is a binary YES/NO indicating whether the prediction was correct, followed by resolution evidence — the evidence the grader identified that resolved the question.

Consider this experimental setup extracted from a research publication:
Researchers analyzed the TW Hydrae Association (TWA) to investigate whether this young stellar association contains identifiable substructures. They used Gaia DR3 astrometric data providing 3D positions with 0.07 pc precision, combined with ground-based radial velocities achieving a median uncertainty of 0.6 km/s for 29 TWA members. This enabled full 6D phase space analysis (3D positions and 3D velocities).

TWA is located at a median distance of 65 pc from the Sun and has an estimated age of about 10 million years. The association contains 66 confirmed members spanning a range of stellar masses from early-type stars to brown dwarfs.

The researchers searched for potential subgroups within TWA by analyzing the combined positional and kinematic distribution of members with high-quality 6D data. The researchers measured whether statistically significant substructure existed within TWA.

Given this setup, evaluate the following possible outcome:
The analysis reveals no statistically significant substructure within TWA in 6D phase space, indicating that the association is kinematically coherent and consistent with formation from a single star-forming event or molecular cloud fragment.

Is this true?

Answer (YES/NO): NO